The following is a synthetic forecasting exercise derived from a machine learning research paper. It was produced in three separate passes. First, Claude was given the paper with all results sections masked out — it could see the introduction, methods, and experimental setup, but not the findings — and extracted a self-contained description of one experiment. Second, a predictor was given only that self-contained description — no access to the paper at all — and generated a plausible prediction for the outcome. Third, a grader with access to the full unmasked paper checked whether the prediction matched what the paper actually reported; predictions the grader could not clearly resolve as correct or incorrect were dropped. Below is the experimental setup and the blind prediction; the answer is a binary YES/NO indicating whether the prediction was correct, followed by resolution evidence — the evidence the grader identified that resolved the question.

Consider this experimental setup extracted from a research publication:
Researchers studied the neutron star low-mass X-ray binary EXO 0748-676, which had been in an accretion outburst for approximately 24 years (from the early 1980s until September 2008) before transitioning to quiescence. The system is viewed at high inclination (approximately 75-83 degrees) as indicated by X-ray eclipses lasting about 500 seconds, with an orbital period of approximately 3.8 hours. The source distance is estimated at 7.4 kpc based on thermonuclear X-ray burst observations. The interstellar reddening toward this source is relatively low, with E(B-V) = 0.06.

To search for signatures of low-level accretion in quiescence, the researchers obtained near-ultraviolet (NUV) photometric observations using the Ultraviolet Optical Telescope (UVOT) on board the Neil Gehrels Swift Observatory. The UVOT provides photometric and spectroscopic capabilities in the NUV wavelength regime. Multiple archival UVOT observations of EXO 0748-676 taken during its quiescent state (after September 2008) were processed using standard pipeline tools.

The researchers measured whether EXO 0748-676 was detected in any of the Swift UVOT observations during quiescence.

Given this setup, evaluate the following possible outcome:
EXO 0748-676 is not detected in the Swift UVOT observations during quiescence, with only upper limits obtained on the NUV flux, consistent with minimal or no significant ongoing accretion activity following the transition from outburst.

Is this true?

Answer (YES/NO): YES